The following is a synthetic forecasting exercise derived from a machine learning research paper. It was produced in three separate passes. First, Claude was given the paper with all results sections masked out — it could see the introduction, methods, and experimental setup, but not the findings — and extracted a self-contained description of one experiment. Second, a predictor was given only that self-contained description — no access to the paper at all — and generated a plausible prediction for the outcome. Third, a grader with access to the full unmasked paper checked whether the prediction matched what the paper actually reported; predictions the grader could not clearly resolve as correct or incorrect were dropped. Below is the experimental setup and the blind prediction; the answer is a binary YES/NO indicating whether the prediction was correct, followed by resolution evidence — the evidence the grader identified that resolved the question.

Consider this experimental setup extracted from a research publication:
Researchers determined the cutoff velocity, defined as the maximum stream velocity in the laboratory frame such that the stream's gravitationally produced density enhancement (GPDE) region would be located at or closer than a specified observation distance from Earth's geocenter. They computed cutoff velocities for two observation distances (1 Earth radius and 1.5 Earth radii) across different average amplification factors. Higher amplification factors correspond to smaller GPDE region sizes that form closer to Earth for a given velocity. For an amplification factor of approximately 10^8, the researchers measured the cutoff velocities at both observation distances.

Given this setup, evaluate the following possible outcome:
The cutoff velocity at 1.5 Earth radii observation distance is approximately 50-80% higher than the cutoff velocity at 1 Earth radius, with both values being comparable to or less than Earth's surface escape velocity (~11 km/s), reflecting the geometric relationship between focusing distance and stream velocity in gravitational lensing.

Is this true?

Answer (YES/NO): NO